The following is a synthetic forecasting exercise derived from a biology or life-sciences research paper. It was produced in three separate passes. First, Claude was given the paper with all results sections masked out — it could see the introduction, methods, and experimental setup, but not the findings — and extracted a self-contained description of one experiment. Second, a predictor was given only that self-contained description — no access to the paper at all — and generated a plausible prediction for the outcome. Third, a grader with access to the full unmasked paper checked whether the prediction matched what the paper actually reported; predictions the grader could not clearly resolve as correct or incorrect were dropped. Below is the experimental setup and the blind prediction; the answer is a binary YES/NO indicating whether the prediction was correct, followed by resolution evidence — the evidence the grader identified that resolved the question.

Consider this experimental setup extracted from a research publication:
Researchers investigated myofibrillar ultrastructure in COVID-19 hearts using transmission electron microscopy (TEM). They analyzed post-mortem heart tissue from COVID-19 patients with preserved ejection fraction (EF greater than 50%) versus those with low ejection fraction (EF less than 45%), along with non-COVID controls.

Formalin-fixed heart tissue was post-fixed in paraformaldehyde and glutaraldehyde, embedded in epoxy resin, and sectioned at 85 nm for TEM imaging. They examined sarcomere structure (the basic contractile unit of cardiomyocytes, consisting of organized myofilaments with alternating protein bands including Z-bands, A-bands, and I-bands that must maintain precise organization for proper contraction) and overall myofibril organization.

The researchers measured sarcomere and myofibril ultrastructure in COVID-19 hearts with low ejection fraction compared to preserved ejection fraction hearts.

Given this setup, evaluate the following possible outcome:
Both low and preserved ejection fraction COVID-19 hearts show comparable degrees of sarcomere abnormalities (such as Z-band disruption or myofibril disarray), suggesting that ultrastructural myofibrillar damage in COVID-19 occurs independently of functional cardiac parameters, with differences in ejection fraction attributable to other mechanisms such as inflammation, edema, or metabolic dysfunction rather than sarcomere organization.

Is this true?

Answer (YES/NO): NO